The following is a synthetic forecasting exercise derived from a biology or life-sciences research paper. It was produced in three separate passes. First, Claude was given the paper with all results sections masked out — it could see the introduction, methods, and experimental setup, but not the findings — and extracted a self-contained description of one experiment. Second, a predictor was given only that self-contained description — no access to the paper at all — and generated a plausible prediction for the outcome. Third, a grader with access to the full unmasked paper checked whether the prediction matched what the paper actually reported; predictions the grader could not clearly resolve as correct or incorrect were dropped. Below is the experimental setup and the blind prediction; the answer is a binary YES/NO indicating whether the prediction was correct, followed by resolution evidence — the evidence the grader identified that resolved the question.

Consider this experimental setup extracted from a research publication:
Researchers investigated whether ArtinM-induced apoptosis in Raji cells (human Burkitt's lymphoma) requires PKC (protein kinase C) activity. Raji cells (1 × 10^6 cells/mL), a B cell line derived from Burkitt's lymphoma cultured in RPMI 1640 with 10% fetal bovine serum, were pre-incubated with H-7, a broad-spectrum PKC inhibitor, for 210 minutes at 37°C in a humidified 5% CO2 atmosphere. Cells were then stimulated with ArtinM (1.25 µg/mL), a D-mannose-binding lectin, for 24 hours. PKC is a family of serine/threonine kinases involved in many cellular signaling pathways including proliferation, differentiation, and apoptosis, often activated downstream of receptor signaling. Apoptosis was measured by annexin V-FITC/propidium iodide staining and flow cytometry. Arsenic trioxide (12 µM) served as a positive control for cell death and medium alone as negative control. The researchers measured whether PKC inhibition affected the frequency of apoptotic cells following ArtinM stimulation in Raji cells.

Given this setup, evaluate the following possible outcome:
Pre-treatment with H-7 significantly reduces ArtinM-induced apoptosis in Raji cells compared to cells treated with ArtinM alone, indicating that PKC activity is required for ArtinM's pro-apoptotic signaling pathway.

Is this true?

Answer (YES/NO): NO